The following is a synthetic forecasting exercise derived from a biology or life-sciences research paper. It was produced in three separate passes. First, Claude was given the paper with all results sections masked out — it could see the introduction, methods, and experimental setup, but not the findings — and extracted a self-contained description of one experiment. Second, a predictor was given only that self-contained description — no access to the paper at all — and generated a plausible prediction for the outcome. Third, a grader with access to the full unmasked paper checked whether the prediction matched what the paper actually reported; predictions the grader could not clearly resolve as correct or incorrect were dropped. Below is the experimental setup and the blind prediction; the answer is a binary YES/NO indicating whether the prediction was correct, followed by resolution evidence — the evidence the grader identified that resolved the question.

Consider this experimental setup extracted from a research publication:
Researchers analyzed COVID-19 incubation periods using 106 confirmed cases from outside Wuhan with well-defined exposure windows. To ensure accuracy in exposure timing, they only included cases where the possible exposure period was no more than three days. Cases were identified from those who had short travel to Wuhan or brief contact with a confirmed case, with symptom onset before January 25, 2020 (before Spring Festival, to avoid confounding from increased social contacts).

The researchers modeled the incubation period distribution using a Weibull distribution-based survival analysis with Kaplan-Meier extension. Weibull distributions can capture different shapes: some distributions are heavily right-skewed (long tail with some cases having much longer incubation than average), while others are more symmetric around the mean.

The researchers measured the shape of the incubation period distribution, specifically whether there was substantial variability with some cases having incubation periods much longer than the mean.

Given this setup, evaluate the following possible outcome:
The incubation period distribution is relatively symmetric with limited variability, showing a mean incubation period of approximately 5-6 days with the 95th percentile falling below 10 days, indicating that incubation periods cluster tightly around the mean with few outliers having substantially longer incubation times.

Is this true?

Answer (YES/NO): NO